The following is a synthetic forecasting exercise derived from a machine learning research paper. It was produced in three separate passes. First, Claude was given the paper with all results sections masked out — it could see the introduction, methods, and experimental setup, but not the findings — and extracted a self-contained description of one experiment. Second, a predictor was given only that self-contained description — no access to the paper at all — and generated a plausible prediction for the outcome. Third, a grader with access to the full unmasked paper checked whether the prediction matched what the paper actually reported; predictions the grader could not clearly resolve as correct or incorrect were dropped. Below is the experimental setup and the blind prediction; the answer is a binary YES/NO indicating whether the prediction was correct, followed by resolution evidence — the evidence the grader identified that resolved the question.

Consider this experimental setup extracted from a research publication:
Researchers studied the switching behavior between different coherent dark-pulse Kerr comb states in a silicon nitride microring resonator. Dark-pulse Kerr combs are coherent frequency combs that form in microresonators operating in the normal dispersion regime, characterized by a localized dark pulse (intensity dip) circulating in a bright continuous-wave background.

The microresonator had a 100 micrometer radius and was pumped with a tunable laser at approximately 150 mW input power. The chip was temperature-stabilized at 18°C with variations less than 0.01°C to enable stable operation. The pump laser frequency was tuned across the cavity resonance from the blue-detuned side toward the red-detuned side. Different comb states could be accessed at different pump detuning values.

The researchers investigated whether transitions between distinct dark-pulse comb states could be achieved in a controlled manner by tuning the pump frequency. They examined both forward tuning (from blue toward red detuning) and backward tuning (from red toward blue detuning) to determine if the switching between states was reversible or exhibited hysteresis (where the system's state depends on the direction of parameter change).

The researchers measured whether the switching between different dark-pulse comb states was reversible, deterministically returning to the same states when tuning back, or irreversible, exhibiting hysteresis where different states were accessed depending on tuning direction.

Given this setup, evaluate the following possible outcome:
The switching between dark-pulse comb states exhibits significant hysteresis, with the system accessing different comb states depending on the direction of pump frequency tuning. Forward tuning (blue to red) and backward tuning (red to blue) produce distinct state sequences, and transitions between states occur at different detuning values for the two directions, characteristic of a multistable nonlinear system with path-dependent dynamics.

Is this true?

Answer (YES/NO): YES